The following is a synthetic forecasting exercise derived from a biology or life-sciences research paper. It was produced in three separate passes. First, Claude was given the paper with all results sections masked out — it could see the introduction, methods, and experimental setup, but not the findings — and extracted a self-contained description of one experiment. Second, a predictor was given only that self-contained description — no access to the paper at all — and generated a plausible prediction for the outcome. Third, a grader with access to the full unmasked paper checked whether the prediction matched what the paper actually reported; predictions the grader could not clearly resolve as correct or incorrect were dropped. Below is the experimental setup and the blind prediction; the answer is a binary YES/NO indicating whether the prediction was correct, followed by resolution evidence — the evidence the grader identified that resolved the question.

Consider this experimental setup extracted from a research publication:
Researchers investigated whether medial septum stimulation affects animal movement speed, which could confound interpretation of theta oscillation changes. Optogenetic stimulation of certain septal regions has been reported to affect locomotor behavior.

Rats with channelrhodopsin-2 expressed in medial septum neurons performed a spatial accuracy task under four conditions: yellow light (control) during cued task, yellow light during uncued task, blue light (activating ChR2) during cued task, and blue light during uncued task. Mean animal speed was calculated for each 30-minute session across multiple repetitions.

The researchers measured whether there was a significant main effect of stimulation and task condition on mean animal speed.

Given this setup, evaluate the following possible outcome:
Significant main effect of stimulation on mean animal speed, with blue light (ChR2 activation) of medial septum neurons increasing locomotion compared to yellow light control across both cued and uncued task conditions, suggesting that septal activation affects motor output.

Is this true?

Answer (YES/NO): NO